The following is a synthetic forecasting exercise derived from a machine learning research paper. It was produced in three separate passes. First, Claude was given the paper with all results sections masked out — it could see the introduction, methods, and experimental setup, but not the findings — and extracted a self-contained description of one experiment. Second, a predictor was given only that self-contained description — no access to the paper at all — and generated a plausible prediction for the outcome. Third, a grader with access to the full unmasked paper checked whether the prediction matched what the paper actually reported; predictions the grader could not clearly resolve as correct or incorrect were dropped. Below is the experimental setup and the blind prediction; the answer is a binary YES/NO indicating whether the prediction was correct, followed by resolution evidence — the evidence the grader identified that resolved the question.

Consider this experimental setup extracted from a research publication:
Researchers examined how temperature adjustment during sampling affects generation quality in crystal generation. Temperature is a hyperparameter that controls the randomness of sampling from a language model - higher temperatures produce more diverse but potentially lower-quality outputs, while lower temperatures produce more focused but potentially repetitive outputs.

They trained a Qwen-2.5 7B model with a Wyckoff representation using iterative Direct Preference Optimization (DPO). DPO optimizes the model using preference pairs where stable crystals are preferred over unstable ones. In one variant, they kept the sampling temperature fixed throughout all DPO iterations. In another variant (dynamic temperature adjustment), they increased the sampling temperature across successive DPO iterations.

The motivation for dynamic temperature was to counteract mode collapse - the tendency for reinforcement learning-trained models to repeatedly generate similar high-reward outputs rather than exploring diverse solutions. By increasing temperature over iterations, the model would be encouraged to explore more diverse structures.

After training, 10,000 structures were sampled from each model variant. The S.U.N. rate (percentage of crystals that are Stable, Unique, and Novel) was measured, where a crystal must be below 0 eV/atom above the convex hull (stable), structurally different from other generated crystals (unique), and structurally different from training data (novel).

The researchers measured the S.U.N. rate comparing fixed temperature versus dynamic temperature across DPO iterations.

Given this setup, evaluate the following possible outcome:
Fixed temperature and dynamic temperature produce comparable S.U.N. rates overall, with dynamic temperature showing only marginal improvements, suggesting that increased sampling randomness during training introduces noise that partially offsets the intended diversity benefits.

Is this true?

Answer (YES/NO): NO